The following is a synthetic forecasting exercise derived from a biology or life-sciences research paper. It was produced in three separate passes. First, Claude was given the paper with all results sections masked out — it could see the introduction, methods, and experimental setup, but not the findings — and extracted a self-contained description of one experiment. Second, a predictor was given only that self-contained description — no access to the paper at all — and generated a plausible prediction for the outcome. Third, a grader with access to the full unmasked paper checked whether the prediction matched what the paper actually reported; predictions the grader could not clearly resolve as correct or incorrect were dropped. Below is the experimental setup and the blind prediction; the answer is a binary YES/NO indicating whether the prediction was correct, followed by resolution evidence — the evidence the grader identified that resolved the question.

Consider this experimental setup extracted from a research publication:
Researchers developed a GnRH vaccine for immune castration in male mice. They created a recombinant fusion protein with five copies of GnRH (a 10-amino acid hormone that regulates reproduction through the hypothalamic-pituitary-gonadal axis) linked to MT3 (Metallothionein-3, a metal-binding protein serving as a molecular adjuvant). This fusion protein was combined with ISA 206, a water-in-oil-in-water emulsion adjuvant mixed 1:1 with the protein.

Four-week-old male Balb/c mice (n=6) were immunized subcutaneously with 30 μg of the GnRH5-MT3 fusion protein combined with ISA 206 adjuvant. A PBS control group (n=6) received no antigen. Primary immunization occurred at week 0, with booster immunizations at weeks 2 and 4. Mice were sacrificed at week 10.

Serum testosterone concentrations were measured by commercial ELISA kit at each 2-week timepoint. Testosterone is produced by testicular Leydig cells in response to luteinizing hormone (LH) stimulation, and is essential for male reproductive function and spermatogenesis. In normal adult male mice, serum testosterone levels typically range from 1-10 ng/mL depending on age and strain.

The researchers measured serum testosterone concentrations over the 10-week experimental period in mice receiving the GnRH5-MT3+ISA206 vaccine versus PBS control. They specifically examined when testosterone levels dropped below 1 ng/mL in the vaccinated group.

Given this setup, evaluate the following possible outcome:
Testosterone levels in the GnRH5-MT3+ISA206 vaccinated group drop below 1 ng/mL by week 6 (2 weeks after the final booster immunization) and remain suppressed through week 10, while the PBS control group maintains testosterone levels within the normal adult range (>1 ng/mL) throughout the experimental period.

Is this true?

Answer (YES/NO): NO